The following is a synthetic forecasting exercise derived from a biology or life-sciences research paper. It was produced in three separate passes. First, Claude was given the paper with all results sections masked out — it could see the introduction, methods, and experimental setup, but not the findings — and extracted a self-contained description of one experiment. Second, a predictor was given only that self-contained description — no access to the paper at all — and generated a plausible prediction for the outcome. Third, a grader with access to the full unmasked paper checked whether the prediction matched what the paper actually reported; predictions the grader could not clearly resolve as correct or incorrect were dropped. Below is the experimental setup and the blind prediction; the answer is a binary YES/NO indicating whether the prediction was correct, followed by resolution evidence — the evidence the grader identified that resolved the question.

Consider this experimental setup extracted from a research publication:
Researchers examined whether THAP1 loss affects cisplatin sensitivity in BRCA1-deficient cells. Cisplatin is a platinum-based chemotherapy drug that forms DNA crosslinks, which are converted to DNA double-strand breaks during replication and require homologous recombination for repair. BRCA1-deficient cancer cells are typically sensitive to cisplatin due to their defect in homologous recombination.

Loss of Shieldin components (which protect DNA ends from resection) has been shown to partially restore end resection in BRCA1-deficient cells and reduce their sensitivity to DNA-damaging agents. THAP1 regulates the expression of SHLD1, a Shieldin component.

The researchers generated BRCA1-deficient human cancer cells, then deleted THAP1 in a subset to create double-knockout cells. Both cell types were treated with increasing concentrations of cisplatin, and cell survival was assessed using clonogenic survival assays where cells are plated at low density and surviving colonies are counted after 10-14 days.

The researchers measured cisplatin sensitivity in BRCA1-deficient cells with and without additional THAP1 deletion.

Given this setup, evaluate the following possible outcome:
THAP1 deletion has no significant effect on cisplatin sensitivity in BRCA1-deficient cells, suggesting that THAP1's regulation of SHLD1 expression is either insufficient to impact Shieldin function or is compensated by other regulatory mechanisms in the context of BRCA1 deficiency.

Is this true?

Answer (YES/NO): NO